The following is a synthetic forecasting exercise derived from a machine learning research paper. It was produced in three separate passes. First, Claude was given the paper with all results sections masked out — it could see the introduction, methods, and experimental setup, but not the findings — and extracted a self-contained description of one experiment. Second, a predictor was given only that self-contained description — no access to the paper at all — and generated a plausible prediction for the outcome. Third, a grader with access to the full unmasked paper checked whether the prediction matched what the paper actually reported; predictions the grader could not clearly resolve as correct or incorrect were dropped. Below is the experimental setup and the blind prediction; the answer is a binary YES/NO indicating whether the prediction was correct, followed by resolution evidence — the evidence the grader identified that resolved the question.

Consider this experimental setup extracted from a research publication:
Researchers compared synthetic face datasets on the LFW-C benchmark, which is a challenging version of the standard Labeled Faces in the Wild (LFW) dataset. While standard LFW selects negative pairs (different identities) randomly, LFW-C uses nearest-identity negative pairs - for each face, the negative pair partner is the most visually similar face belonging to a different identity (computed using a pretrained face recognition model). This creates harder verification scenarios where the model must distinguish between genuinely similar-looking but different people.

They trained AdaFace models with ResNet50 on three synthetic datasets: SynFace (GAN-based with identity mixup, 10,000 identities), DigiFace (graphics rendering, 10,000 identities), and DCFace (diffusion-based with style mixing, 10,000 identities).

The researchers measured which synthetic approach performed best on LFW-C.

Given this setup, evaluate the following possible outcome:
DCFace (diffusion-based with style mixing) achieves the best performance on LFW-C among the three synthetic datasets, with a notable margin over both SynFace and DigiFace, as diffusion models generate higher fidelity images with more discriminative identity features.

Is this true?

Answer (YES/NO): YES